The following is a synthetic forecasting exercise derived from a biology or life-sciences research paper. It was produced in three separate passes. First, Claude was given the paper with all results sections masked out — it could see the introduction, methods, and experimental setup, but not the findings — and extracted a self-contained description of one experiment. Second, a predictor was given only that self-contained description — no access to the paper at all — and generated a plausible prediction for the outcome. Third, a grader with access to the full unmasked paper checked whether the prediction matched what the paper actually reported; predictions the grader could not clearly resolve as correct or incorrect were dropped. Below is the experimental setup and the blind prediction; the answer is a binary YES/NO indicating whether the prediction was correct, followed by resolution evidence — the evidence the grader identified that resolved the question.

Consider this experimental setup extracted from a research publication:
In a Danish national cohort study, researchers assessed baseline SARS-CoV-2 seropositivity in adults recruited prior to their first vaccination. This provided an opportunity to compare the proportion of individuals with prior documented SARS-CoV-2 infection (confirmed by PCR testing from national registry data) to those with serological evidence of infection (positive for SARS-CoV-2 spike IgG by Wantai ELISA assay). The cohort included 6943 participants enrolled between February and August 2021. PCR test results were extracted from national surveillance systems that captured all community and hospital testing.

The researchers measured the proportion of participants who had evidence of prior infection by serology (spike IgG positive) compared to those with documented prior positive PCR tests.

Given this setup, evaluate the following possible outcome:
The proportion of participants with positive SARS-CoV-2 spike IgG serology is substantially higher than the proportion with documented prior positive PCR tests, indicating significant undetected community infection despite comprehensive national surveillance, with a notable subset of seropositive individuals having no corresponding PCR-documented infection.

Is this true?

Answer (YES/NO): NO